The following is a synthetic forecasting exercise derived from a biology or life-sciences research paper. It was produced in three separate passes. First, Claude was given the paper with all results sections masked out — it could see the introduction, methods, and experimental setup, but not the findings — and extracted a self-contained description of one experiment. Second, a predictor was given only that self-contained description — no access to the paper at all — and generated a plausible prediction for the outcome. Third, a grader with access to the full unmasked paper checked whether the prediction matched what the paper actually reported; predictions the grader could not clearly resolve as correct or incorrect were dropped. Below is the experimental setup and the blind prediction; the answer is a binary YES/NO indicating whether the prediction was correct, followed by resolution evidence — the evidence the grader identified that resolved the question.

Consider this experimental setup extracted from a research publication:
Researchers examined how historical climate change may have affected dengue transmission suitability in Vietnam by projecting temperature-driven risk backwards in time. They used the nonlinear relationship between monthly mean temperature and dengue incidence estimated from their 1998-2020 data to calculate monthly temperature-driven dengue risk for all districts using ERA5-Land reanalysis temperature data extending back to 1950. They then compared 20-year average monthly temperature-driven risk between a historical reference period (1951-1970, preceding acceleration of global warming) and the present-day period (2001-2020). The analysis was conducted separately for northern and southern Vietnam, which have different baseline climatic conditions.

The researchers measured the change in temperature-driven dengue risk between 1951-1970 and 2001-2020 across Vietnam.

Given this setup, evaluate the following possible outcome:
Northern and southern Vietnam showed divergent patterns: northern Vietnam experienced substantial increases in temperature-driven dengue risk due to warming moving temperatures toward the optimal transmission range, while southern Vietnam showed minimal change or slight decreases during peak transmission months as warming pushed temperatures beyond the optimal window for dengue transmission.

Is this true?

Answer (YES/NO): NO